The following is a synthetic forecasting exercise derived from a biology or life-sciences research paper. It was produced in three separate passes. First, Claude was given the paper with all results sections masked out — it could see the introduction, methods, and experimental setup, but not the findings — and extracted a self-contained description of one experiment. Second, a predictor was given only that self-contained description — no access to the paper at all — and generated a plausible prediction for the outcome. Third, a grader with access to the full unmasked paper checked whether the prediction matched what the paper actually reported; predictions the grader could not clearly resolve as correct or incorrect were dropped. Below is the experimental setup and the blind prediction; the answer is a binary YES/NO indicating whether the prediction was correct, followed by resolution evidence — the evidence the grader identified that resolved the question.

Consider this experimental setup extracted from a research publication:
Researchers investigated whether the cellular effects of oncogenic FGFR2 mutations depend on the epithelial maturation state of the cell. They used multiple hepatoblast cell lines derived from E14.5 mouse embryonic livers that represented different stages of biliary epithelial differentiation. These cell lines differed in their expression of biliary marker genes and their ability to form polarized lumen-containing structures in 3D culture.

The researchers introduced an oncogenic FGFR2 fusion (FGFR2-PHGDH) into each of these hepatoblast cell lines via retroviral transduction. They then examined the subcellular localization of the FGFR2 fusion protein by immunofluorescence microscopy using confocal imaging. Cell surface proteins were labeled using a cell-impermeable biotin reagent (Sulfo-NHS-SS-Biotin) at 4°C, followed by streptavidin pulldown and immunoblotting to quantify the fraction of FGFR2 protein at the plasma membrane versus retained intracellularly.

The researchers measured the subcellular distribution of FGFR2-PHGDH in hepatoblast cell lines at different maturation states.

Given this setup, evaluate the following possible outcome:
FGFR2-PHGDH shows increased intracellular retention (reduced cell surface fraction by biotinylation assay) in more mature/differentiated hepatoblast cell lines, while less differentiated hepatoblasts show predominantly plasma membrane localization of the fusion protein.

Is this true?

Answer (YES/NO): NO